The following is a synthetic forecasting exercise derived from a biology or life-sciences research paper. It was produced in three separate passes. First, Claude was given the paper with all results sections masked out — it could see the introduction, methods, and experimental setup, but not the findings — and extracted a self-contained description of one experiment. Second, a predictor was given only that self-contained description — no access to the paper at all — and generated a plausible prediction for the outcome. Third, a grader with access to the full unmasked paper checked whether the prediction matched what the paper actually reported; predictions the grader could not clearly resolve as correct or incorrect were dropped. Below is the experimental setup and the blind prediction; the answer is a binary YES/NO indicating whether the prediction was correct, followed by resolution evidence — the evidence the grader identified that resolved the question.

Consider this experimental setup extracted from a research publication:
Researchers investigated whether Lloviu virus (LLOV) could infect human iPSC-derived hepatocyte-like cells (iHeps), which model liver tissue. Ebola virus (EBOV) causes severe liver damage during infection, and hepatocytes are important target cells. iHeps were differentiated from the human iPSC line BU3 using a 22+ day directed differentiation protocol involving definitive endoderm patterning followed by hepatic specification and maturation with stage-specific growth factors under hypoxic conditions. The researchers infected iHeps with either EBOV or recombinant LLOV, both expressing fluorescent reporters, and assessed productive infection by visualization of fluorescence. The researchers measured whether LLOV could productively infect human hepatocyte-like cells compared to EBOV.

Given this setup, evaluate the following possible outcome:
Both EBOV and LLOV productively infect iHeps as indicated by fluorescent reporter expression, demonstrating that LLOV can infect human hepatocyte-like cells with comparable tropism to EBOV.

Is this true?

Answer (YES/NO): YES